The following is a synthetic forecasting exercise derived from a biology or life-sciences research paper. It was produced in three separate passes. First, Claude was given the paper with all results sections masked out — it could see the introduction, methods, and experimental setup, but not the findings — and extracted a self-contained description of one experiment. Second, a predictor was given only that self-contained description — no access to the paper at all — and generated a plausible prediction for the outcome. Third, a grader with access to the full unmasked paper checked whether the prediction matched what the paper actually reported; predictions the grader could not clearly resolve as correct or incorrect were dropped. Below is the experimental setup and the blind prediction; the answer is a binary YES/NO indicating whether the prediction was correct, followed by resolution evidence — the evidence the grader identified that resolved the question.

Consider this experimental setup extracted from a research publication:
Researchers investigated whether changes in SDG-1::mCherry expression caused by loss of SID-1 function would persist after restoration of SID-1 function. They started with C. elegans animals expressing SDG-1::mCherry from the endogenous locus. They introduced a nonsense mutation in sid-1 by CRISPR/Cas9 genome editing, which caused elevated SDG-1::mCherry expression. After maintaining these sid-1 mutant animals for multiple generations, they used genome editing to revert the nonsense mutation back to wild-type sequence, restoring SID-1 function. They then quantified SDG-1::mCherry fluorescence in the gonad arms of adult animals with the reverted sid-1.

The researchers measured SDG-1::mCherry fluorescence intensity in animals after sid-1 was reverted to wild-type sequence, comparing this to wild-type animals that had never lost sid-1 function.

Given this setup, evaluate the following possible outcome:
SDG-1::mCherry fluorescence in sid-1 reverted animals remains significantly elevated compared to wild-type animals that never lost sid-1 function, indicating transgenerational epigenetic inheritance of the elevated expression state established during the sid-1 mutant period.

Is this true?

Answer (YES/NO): NO